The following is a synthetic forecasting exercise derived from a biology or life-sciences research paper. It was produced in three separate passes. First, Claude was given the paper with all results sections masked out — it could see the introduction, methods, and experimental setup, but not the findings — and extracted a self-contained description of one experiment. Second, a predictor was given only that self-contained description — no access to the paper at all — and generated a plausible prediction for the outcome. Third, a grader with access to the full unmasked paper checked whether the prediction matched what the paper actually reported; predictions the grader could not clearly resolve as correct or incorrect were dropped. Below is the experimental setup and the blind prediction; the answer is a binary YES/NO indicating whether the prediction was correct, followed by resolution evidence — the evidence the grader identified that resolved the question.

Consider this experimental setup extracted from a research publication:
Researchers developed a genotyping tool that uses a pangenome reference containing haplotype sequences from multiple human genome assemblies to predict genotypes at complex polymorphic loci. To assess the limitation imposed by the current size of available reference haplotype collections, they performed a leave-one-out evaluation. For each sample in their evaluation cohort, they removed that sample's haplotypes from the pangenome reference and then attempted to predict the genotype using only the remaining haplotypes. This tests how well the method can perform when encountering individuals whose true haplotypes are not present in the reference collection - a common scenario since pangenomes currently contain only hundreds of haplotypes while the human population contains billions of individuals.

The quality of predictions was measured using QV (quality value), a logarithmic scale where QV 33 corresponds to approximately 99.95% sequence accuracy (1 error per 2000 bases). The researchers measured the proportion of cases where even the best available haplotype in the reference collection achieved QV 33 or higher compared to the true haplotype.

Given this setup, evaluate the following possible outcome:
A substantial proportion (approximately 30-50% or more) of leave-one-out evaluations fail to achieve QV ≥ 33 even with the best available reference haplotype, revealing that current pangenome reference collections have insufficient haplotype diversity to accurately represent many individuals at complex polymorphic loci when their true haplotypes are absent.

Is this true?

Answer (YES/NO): YES